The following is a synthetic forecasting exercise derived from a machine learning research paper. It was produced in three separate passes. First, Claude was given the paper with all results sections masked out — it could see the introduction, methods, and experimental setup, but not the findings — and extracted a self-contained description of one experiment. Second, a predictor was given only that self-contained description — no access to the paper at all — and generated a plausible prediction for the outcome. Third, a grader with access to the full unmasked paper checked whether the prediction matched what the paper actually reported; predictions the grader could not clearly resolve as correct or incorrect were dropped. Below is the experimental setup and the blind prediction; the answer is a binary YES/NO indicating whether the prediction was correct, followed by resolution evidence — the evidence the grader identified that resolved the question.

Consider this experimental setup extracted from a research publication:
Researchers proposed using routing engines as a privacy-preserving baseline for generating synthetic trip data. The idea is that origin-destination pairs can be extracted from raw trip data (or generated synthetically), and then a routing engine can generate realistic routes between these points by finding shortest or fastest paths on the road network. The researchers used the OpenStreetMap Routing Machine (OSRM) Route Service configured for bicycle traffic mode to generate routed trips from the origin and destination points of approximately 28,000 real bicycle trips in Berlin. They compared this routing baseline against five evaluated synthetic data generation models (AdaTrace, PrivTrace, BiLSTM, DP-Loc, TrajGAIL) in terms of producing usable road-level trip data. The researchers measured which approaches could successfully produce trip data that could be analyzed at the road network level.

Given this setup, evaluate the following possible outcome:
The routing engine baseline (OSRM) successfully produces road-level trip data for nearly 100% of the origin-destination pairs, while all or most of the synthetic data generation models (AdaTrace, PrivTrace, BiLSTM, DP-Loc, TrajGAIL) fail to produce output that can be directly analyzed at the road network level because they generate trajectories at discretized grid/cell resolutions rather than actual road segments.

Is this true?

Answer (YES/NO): NO